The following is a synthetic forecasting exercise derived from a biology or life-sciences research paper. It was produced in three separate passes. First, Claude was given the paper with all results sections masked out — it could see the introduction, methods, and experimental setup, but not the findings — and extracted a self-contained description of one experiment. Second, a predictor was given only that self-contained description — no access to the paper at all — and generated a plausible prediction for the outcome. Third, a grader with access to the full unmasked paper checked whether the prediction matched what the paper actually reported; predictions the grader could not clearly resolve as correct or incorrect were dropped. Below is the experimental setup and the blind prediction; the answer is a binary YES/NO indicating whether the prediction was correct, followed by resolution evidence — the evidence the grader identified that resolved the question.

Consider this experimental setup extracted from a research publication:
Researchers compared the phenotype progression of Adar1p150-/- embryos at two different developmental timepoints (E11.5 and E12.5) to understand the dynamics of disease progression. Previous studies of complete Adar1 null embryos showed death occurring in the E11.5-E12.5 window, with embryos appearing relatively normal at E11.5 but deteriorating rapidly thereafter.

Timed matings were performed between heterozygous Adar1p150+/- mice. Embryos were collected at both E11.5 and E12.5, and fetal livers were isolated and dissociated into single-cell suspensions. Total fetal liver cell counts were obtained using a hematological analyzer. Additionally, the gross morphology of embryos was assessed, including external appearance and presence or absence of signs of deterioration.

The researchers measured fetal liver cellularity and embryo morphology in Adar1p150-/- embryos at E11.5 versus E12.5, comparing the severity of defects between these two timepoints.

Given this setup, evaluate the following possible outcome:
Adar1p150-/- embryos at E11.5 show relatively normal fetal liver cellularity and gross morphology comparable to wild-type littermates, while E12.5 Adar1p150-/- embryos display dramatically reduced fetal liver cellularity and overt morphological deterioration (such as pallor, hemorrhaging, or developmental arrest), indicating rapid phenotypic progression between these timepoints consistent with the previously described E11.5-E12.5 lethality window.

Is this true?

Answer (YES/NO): NO